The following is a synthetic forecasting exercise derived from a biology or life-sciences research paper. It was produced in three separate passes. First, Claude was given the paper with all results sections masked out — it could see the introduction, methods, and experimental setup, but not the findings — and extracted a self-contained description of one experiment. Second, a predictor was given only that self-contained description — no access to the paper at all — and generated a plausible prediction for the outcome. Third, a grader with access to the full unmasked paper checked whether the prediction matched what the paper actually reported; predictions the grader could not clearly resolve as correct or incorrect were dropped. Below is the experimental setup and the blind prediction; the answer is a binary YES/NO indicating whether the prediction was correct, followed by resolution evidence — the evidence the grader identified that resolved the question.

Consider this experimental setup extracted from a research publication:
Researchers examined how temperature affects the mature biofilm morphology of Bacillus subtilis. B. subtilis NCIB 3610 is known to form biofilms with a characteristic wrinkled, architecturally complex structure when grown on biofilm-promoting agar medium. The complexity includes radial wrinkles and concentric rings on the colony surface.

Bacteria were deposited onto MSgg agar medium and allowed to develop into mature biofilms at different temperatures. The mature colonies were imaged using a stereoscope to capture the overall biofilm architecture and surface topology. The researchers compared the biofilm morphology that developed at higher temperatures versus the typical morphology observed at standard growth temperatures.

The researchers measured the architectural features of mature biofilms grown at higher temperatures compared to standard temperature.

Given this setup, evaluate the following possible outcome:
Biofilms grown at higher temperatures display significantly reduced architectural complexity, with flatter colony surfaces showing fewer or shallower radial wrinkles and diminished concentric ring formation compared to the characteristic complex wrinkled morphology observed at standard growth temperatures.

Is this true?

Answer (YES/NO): NO